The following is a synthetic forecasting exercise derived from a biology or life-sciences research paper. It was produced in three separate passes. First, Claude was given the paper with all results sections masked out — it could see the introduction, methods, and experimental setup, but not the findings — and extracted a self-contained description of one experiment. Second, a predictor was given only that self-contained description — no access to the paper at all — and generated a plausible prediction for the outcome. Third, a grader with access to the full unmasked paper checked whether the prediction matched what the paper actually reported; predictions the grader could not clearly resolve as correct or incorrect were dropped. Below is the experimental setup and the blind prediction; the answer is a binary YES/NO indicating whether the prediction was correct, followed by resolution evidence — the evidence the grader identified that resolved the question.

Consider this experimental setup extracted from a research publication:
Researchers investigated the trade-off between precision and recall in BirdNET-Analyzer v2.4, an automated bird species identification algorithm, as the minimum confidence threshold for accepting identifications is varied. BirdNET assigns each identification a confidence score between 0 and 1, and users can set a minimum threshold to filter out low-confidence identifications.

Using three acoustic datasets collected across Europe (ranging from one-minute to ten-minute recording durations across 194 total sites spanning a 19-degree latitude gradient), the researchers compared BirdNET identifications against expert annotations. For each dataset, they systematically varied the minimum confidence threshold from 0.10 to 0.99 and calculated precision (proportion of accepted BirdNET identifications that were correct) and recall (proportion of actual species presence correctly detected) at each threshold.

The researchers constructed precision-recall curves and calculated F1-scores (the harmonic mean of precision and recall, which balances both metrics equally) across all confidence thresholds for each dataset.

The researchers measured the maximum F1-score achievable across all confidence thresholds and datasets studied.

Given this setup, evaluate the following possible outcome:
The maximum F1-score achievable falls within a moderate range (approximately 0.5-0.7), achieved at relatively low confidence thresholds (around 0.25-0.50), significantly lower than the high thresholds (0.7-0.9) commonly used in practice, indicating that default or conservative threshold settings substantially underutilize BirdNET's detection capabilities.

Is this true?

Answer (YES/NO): NO